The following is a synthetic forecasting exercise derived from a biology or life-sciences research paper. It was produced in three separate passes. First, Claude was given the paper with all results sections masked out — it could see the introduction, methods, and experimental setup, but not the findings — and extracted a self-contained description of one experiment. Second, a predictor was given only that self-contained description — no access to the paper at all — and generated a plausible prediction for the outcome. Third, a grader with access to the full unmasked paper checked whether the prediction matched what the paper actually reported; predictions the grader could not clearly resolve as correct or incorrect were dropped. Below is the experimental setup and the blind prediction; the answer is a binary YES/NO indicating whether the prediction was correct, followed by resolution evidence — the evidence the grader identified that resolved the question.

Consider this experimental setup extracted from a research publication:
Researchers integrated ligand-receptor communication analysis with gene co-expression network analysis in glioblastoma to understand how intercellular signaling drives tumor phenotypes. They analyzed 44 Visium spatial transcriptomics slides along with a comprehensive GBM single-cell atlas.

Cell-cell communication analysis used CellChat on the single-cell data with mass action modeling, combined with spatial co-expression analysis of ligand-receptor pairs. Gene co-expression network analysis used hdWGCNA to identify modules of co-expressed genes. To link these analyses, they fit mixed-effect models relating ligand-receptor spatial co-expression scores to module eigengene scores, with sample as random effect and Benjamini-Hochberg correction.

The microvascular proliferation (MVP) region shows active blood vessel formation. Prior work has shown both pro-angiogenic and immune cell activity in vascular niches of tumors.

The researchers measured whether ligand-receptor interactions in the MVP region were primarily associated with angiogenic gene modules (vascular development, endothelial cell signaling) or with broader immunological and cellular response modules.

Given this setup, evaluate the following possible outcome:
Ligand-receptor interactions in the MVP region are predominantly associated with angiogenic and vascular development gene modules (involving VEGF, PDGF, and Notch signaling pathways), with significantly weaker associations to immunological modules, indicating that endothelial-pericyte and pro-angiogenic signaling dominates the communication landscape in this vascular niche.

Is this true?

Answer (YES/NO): NO